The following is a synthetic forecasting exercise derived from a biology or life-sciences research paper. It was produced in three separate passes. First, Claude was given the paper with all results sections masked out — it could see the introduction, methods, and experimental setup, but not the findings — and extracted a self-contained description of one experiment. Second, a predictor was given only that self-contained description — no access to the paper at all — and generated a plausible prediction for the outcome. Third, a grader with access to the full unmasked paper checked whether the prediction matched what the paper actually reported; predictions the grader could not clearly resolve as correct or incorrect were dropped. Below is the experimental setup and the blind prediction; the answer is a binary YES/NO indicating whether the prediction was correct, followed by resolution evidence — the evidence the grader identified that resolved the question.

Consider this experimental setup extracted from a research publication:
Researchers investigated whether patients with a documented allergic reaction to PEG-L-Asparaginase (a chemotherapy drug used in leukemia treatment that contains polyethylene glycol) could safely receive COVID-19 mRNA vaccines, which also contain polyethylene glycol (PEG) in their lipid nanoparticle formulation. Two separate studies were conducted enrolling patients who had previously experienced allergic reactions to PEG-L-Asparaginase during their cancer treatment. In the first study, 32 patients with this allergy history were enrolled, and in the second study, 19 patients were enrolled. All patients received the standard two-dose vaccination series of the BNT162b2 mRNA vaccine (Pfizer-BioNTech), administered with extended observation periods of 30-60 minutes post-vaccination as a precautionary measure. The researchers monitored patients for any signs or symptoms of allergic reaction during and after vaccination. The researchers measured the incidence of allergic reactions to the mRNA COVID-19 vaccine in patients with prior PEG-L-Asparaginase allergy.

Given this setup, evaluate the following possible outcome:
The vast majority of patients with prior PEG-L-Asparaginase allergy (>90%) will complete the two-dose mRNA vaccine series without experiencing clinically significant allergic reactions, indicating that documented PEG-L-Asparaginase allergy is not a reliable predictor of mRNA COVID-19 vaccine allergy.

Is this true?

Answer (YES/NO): YES